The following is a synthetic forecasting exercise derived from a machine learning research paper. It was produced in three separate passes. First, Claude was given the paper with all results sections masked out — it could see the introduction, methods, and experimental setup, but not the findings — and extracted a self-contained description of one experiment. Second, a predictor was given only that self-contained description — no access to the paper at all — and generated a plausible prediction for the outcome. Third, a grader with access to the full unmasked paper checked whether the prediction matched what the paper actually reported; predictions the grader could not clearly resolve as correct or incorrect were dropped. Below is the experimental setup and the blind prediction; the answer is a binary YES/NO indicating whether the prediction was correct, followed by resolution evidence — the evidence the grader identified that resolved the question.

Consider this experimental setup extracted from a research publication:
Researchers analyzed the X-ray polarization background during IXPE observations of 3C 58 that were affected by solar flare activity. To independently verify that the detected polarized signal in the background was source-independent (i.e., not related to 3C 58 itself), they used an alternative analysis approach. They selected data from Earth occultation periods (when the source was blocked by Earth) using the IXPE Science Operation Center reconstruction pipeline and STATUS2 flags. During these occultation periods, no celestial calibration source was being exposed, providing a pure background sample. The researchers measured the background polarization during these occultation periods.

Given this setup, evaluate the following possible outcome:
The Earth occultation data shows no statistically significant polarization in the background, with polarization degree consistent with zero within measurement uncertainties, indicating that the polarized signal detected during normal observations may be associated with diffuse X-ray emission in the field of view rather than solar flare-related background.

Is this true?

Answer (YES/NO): NO